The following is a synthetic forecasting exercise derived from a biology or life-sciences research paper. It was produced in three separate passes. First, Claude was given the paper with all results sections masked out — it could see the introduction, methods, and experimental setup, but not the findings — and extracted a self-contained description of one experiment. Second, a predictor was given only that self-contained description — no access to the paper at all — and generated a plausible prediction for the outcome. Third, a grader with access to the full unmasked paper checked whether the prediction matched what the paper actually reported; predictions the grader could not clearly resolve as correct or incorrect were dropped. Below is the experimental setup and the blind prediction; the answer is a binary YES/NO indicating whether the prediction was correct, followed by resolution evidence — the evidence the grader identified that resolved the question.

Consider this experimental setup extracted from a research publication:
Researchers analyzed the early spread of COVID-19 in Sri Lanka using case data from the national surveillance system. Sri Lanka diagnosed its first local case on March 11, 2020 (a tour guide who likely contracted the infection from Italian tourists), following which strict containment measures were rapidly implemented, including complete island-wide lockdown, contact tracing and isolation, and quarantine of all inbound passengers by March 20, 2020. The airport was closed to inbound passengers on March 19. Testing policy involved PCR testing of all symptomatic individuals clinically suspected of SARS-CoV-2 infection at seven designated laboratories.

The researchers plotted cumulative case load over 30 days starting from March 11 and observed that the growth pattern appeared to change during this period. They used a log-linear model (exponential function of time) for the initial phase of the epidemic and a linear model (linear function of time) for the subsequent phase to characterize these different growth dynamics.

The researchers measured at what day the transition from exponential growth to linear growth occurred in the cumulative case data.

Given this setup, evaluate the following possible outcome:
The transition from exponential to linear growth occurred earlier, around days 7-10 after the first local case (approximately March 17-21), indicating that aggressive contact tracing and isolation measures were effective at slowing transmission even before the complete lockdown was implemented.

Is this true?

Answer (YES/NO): YES